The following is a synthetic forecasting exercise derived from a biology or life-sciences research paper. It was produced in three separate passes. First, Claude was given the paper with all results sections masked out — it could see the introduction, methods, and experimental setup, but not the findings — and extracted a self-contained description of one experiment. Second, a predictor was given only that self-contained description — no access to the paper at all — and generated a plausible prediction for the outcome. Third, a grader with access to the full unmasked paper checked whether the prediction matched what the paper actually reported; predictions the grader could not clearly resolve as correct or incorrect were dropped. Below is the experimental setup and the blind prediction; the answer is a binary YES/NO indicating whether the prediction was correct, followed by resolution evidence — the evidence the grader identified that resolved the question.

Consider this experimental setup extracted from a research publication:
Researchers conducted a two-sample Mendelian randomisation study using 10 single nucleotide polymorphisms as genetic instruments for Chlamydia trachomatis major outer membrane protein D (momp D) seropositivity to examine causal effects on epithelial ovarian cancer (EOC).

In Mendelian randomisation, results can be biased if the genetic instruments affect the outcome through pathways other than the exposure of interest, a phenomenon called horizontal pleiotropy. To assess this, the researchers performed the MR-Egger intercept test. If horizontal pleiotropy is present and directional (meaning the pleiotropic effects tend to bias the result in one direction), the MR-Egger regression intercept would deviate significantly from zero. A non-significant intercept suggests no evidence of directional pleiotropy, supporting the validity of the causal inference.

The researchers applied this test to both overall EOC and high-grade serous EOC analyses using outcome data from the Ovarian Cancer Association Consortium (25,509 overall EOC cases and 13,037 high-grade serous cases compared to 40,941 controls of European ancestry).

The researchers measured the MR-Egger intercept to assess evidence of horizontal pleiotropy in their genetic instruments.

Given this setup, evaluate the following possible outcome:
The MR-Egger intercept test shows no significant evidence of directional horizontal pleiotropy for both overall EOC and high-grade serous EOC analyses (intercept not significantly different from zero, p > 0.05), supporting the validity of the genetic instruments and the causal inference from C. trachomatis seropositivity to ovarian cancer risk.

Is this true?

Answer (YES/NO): YES